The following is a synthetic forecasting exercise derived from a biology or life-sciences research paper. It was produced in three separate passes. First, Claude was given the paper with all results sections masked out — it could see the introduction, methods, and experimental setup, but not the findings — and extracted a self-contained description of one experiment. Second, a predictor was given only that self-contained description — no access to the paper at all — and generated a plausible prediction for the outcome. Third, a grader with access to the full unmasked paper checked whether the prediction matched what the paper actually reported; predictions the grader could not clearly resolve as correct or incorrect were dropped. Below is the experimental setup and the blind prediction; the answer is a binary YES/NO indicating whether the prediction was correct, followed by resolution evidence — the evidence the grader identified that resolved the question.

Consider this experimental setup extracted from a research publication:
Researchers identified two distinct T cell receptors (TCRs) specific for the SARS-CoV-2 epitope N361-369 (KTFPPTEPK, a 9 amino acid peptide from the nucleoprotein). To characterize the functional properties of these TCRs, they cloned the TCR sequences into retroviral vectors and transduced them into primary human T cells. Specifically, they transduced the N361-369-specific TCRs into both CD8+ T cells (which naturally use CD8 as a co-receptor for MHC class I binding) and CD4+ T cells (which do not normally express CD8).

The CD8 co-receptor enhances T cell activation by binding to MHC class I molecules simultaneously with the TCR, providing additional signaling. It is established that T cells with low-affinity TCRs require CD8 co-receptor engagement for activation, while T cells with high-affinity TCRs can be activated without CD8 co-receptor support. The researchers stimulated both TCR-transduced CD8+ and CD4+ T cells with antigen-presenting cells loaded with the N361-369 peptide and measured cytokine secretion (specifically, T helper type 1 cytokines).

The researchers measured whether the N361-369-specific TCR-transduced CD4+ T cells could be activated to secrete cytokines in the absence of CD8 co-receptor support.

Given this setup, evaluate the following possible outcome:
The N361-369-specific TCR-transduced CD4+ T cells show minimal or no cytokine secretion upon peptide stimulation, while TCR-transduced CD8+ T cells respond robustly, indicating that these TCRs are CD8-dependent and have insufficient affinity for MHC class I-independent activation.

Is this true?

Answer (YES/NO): NO